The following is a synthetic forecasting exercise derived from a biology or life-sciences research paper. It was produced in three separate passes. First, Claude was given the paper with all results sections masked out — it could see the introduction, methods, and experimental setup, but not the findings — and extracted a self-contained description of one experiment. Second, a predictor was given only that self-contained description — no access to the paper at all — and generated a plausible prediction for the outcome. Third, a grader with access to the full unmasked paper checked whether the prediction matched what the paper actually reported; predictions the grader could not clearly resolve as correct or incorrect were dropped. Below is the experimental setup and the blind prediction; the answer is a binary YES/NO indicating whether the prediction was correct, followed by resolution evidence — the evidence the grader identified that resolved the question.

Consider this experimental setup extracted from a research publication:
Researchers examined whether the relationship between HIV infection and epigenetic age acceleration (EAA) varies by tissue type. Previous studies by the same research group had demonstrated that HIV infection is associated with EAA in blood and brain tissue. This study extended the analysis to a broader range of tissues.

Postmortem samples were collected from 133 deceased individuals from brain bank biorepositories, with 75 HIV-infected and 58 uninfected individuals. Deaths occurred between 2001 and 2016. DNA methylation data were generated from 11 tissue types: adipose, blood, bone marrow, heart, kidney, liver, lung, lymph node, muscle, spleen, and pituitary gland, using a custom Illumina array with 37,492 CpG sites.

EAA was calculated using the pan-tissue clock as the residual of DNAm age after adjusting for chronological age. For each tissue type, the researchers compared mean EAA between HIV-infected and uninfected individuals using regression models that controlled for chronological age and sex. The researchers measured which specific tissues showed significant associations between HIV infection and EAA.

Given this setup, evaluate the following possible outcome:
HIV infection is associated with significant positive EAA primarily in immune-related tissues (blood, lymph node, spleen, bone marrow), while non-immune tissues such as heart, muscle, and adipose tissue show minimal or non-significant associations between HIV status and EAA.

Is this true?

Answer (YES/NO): NO